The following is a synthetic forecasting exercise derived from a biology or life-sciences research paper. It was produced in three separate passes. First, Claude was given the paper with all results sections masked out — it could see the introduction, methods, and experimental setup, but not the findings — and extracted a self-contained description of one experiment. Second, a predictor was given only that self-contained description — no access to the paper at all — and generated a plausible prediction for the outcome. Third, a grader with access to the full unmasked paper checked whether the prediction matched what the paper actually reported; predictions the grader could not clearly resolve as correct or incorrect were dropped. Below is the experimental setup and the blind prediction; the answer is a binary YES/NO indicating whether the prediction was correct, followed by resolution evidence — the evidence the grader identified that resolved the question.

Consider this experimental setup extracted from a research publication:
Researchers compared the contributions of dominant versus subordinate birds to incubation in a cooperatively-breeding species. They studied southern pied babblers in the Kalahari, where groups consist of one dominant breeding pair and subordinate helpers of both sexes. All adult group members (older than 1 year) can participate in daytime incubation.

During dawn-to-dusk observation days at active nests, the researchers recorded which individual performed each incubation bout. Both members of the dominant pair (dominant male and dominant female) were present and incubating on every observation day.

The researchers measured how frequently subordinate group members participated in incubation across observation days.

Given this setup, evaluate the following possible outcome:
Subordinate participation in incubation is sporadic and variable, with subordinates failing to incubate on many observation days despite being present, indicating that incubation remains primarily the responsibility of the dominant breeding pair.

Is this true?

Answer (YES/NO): NO